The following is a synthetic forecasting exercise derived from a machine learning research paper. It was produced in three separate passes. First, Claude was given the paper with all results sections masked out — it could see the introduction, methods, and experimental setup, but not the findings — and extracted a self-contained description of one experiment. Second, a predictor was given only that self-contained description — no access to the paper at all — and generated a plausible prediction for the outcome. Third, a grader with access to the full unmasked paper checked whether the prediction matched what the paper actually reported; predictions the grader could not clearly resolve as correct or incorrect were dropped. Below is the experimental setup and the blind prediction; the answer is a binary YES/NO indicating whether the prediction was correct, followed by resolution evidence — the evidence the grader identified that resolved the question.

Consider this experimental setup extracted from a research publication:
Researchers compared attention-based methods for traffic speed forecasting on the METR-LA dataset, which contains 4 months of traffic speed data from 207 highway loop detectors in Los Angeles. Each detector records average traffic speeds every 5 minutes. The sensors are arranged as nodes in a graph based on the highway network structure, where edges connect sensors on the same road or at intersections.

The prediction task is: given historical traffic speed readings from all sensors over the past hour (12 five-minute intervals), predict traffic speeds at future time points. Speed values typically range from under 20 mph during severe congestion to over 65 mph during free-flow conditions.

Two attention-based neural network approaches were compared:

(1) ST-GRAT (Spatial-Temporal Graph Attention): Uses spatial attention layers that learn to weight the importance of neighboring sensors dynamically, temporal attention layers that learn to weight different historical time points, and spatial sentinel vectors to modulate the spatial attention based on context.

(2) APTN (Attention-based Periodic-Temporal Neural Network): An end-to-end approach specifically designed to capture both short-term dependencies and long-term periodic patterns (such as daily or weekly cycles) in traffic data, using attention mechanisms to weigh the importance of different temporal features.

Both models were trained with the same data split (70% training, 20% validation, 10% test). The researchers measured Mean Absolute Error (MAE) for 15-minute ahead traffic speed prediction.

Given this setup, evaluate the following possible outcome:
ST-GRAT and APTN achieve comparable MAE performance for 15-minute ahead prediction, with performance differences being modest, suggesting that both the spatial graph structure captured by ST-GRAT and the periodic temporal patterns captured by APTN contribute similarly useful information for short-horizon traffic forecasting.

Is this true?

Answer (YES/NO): NO